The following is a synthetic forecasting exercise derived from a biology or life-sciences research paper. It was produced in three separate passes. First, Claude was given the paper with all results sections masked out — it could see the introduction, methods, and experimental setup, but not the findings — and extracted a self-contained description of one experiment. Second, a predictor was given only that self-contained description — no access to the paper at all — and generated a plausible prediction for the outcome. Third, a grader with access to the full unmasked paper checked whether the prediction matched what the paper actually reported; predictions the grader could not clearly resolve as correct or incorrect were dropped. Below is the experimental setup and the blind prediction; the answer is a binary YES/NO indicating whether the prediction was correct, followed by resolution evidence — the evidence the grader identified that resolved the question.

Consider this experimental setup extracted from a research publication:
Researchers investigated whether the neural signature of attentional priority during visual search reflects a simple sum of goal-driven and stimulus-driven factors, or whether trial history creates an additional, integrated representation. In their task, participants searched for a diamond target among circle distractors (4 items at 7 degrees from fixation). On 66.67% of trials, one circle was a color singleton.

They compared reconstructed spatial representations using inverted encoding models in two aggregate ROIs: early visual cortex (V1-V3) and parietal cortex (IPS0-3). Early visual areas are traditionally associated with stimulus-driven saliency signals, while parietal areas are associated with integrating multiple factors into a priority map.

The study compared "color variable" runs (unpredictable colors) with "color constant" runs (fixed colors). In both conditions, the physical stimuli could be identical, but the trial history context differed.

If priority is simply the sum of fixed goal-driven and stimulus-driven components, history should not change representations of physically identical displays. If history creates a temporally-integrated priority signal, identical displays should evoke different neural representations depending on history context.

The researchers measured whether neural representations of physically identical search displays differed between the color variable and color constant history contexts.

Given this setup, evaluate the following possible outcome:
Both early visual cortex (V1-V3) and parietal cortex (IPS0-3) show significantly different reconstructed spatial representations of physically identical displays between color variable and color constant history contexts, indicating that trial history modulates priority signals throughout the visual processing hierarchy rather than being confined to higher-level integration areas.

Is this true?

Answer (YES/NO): YES